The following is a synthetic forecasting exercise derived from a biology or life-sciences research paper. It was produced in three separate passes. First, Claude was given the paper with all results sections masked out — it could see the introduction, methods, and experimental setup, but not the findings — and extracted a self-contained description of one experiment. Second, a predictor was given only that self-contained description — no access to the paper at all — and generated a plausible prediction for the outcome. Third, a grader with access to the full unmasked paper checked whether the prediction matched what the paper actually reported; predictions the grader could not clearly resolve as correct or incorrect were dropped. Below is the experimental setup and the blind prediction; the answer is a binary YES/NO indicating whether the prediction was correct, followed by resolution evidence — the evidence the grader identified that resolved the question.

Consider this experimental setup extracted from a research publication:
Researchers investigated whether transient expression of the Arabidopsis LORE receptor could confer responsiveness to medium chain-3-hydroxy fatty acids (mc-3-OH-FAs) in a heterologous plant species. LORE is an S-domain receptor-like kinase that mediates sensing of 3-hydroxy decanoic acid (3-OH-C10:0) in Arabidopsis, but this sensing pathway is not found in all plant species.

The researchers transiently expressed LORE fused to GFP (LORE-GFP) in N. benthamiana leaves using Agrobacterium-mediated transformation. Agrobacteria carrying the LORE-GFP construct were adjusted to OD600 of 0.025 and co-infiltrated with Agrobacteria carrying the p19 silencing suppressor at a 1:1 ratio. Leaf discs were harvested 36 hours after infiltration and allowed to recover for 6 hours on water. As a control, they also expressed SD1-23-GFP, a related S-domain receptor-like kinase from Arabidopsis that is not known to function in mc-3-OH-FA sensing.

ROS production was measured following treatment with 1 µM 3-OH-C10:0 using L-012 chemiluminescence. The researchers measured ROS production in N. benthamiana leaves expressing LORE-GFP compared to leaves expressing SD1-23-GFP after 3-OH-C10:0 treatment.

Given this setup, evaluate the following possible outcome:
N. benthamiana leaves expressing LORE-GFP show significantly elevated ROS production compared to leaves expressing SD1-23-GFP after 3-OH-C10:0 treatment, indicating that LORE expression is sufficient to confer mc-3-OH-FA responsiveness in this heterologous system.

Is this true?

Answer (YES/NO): YES